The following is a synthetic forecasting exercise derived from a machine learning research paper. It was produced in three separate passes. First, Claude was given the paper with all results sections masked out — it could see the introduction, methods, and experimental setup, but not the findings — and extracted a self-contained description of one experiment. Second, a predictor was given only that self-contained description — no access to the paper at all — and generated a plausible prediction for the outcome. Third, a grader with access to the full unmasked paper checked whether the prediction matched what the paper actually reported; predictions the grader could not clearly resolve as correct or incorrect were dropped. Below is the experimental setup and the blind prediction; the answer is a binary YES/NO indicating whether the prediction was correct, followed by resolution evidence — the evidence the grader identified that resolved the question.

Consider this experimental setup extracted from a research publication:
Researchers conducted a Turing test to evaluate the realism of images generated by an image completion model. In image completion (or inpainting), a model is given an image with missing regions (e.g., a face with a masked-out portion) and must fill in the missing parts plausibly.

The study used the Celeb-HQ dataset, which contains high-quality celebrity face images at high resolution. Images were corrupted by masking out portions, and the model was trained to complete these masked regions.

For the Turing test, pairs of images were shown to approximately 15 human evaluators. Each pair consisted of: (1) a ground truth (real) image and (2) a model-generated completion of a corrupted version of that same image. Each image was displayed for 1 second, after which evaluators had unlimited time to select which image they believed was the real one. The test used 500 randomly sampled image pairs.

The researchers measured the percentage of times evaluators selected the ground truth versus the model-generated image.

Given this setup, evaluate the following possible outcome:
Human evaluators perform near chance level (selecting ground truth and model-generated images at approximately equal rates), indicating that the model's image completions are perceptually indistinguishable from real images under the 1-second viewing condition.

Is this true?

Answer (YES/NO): NO